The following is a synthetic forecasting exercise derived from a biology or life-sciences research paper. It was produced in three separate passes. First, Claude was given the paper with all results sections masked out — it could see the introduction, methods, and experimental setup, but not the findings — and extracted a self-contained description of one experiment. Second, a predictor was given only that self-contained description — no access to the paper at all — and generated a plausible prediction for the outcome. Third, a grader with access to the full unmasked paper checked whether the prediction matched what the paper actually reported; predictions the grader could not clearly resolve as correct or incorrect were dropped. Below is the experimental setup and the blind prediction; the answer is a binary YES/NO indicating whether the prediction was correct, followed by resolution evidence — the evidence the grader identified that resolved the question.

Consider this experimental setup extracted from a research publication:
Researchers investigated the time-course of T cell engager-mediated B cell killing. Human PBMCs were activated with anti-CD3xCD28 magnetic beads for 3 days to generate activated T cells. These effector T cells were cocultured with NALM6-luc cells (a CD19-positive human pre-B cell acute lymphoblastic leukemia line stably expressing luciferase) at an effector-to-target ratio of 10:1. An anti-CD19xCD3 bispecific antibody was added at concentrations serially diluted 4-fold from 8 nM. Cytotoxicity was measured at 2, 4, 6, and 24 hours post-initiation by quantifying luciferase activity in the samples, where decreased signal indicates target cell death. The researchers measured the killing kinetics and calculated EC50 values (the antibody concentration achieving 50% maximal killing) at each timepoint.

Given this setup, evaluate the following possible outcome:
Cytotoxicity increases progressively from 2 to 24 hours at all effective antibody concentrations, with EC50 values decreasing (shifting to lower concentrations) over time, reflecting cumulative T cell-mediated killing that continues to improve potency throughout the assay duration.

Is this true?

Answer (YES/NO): YES